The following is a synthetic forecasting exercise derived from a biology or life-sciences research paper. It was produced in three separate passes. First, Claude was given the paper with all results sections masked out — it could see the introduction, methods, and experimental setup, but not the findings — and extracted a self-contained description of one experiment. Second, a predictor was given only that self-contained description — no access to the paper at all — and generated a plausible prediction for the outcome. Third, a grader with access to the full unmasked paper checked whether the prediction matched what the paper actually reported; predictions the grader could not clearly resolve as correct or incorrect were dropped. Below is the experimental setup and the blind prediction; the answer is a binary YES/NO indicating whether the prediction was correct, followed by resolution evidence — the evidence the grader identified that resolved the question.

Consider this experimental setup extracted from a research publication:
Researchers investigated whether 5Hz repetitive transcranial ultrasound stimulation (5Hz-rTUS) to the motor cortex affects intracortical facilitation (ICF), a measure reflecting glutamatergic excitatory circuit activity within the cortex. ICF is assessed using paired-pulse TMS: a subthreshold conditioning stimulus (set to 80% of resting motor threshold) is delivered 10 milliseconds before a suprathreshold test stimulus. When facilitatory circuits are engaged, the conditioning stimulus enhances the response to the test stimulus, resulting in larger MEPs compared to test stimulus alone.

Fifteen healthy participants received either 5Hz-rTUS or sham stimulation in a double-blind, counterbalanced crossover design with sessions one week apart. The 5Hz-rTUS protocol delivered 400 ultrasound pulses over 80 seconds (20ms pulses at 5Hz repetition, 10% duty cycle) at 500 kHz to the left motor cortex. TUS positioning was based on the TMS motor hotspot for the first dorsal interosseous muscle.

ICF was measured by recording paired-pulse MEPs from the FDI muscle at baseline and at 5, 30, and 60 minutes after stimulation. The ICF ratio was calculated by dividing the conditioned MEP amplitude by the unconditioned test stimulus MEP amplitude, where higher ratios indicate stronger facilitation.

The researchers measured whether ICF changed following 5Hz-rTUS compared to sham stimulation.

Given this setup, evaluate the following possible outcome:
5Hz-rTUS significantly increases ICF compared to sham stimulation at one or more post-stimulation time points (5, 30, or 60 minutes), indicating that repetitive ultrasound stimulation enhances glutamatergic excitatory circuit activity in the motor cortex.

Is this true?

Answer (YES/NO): NO